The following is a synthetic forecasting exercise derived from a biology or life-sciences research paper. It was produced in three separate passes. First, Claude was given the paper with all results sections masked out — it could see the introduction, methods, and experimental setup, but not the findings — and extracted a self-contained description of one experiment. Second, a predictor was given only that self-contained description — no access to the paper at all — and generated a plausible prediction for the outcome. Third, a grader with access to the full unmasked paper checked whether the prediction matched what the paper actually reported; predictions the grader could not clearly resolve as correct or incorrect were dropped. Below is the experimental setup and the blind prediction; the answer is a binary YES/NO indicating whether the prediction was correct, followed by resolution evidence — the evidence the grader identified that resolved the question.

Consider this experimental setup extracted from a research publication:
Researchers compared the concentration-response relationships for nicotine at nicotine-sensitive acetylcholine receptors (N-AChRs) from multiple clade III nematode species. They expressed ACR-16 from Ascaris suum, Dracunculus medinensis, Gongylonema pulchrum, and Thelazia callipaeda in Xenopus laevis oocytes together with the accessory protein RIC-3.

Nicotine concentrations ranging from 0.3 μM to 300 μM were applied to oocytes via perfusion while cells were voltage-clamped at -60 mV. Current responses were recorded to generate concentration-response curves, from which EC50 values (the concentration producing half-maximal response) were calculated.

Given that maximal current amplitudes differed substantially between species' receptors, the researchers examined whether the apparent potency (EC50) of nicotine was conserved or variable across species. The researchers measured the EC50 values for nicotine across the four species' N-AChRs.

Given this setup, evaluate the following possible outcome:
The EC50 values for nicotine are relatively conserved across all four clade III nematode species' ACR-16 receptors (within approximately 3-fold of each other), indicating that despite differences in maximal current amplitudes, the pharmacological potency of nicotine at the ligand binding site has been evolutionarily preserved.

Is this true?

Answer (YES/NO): YES